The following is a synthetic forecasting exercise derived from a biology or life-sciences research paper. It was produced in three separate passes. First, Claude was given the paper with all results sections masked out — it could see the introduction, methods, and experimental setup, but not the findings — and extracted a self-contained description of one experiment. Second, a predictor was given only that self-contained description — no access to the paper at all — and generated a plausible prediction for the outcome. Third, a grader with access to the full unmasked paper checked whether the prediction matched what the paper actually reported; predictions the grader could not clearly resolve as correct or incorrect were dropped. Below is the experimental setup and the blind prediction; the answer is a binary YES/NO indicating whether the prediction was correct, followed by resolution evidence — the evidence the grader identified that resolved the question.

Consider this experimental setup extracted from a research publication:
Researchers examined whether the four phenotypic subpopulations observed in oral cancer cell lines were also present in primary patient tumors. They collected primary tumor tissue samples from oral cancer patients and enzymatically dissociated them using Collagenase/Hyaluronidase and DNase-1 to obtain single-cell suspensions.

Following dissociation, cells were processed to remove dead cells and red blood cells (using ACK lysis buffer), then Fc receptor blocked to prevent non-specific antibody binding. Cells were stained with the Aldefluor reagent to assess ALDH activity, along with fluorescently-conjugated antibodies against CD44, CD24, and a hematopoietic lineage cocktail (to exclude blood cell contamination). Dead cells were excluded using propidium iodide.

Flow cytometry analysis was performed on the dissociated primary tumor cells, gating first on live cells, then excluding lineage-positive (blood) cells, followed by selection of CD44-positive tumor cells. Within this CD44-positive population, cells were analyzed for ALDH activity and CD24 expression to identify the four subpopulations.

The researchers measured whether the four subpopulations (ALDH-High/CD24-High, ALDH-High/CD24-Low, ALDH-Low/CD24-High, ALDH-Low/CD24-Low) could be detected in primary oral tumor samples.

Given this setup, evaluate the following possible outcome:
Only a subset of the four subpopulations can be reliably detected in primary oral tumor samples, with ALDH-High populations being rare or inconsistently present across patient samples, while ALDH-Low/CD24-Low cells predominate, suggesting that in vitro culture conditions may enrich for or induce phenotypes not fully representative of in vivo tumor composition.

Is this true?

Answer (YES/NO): NO